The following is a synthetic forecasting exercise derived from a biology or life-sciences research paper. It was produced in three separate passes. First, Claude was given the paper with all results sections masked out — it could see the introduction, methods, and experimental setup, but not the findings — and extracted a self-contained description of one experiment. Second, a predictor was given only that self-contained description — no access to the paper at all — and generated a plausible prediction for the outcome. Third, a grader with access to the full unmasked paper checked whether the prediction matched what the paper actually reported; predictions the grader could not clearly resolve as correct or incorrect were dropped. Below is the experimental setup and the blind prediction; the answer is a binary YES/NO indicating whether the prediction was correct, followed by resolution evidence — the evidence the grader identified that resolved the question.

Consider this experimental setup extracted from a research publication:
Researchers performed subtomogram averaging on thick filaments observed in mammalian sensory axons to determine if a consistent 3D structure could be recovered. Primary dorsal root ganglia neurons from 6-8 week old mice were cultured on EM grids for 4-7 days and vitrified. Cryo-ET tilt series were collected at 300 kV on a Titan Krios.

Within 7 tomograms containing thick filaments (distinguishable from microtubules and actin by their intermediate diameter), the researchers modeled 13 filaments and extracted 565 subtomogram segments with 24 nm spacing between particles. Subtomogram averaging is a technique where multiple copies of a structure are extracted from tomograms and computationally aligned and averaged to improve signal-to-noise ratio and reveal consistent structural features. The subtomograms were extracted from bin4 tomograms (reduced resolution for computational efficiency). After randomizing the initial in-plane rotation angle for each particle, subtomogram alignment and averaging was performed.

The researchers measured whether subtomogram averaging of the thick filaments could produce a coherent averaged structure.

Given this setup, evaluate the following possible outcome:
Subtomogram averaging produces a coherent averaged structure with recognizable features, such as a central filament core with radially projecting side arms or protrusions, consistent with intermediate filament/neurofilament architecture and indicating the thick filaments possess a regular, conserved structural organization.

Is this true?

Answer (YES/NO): NO